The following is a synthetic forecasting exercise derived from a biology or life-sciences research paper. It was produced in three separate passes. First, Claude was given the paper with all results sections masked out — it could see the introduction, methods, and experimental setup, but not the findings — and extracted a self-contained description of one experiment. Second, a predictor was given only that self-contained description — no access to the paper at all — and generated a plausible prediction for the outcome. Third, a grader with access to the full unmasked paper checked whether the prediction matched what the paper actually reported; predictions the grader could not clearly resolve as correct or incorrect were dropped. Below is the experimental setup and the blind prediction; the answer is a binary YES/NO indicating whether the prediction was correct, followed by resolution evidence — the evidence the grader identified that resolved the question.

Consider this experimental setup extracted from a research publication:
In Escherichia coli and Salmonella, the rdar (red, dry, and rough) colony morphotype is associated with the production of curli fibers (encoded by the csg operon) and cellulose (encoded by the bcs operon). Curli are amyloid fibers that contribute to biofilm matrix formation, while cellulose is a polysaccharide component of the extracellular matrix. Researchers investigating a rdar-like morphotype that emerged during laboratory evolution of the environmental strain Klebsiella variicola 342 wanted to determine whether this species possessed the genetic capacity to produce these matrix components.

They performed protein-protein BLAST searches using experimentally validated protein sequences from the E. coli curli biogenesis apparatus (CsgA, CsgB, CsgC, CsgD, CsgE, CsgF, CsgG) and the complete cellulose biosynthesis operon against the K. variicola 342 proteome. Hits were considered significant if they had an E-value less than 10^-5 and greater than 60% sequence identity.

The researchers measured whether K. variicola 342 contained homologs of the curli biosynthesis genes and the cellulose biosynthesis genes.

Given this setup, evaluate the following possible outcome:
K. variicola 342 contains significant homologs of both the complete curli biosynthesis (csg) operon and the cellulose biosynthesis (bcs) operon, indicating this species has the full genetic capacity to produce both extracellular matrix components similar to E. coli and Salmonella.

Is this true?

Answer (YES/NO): NO